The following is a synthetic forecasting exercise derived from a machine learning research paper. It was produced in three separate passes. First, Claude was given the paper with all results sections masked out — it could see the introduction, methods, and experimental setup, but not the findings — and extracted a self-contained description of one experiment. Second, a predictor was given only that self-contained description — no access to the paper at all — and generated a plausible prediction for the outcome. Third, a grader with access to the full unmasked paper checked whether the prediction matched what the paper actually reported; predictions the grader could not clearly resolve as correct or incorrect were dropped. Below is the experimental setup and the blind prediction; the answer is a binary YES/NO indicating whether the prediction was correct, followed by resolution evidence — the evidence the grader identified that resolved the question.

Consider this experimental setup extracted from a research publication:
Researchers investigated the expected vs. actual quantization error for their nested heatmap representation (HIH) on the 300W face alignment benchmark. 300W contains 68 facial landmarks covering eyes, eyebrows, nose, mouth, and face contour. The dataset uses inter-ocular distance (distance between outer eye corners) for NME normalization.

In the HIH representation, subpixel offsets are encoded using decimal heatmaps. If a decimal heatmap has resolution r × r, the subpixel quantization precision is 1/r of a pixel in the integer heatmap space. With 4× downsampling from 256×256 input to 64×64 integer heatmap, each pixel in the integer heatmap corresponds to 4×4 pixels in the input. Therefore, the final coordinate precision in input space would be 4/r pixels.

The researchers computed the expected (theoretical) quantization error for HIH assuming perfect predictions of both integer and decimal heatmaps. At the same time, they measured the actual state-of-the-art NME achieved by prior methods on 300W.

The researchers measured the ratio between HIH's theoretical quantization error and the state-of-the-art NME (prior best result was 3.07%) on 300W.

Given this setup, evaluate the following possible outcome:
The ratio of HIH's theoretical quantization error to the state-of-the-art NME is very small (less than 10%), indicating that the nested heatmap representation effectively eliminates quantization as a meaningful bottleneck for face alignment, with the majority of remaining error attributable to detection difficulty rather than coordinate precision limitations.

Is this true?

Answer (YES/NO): YES